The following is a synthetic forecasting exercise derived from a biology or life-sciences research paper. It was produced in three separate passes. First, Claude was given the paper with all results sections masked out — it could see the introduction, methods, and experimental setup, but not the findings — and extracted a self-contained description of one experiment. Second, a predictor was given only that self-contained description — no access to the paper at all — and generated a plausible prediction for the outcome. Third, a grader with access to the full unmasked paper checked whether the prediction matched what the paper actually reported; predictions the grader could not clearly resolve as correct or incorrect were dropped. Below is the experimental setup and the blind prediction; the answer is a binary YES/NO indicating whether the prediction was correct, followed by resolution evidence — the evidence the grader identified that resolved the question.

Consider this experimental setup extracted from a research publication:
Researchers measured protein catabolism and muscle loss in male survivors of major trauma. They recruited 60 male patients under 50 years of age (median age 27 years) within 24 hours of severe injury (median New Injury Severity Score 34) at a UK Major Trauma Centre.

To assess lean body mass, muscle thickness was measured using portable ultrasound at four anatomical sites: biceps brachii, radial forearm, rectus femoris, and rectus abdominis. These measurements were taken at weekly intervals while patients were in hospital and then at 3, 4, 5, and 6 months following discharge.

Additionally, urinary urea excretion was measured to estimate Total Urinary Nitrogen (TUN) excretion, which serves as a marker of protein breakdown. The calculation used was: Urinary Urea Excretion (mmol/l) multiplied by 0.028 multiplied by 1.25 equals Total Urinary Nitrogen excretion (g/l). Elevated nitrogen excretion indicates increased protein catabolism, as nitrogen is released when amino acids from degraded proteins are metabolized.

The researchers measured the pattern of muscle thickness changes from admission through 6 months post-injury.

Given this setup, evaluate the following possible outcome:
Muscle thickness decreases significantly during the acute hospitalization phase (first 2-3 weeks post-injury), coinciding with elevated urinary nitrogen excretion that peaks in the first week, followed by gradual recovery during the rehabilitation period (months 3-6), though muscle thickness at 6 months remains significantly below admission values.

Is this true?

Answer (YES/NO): NO